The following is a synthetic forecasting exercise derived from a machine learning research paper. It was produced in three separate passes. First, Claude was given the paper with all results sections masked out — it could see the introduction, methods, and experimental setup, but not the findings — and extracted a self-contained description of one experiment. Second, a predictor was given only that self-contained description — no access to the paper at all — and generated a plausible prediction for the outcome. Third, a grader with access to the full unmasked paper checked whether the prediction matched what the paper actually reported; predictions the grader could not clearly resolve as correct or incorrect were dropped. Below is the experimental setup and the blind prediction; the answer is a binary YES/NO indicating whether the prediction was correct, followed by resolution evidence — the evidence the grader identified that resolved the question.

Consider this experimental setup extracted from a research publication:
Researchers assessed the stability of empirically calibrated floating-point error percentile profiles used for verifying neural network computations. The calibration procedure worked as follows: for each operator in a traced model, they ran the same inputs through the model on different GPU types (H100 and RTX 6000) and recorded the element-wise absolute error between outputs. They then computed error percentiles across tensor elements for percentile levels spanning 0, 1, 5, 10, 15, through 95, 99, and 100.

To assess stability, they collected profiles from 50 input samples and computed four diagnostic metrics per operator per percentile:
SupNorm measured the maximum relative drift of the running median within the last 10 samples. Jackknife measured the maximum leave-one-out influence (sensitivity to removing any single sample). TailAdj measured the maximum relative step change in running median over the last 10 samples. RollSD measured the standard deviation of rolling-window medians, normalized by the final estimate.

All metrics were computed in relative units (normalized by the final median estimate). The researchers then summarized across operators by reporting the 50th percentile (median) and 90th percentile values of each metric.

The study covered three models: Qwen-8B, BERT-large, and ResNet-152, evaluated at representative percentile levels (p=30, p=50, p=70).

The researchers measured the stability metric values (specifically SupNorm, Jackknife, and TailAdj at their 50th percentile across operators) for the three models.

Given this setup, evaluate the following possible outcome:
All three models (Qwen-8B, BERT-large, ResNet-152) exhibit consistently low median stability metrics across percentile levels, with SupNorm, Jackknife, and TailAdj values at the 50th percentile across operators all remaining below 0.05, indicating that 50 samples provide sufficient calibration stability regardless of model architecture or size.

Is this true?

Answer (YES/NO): YES